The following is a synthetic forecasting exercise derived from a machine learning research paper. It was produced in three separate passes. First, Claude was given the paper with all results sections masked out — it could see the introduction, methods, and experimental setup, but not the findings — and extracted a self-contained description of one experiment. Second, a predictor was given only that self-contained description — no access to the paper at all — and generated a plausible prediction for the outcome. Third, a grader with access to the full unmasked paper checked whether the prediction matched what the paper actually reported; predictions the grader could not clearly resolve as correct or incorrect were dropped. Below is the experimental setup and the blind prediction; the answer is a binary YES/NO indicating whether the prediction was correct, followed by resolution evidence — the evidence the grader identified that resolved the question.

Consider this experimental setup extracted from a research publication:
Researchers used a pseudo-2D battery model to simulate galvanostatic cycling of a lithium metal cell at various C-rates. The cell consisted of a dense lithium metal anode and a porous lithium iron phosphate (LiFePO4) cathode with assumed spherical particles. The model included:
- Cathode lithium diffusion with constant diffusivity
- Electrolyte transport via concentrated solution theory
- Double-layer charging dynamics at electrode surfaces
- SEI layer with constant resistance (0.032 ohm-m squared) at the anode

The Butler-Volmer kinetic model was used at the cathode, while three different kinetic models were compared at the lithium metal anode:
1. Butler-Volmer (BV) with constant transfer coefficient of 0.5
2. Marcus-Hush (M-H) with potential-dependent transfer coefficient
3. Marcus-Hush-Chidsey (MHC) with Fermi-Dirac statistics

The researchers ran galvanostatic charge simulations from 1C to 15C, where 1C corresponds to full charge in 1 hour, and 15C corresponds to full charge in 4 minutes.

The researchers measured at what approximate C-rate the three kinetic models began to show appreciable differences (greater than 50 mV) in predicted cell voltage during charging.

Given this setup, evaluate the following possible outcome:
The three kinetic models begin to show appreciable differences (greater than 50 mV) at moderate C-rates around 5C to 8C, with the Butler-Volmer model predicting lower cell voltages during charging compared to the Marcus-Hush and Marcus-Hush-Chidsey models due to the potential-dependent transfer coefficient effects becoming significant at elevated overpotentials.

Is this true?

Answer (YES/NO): NO